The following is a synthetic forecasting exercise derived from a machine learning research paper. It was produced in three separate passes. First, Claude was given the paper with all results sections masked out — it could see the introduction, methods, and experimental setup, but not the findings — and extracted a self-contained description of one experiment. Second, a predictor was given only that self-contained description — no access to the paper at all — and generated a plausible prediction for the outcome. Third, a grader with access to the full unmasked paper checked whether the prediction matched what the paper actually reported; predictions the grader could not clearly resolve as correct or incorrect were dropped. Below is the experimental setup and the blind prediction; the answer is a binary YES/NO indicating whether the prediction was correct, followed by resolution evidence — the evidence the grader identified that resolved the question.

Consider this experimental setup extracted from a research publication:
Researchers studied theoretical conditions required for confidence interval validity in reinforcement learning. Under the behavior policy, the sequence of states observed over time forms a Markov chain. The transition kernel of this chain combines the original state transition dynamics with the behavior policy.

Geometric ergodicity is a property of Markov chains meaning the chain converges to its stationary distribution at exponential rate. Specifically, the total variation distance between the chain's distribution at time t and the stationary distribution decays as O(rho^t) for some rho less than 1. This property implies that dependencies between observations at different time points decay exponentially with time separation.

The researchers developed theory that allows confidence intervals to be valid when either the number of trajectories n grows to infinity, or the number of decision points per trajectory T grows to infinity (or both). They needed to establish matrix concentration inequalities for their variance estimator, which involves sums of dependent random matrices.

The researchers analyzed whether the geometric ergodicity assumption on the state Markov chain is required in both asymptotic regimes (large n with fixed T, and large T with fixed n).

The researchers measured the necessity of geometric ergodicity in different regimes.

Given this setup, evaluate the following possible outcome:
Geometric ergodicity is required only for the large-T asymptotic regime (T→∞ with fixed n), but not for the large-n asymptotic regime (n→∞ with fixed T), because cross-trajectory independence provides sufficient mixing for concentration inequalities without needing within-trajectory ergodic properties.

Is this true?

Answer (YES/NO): YES